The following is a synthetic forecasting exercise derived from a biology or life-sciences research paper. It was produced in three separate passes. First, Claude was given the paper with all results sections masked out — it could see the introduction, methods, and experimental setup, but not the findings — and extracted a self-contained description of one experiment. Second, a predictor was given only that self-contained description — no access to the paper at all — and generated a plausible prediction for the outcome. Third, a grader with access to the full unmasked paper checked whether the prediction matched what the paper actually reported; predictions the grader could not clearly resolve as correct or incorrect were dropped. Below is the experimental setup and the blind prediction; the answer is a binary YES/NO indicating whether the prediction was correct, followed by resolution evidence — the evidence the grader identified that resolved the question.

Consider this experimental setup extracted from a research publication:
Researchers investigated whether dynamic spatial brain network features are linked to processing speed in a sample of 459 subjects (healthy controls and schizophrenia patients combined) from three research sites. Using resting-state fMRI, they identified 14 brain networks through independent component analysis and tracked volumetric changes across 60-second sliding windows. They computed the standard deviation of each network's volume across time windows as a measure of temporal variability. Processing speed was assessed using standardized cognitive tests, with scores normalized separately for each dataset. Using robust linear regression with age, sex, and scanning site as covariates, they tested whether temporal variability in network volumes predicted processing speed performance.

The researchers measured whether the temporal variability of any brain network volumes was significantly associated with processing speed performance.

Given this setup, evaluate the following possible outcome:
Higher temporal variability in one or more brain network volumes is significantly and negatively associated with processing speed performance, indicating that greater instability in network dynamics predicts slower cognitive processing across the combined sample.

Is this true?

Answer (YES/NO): NO